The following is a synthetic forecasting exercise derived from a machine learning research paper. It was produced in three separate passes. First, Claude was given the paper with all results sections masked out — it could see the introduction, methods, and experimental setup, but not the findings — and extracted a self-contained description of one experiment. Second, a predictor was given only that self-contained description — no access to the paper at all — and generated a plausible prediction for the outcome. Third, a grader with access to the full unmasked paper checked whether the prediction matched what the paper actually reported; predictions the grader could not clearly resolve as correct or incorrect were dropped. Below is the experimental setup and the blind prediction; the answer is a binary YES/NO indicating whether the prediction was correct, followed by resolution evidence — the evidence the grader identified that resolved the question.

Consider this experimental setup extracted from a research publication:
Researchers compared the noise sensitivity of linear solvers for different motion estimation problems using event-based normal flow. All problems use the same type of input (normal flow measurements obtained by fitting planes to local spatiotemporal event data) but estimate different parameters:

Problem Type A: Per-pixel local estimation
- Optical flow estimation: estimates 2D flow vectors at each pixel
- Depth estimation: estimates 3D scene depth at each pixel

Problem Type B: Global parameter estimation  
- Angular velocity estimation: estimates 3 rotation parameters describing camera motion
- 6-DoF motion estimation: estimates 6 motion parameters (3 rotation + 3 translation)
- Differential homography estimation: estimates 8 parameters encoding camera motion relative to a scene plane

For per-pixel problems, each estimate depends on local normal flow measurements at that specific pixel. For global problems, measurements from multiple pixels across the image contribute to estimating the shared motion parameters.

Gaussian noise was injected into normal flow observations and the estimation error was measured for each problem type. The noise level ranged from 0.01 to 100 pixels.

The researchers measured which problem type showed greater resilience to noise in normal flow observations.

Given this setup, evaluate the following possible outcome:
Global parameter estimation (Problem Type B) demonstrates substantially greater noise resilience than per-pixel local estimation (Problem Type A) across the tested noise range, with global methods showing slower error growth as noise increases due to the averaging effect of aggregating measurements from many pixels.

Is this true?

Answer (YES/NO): YES